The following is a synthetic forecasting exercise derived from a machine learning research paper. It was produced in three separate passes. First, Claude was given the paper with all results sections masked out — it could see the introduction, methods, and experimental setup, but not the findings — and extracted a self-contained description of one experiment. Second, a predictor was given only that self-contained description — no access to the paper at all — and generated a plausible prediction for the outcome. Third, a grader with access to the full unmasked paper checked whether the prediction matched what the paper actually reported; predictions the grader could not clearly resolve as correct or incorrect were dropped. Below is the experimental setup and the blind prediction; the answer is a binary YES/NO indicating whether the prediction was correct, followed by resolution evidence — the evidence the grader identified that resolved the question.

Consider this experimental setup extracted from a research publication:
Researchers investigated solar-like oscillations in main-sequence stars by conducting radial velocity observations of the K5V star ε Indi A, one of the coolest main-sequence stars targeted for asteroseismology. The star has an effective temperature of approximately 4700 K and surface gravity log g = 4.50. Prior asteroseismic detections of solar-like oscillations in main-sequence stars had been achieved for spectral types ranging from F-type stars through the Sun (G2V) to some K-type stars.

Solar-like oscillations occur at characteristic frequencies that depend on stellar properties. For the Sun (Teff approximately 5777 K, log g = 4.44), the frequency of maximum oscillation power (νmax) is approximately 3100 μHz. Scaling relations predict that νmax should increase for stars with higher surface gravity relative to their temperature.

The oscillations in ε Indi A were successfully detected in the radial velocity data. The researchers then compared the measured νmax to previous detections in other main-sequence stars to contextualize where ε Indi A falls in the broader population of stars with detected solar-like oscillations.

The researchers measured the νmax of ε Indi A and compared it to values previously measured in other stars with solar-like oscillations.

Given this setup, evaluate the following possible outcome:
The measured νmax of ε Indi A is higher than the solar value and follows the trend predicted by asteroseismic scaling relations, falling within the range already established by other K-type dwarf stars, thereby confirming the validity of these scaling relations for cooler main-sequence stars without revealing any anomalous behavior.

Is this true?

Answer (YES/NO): NO